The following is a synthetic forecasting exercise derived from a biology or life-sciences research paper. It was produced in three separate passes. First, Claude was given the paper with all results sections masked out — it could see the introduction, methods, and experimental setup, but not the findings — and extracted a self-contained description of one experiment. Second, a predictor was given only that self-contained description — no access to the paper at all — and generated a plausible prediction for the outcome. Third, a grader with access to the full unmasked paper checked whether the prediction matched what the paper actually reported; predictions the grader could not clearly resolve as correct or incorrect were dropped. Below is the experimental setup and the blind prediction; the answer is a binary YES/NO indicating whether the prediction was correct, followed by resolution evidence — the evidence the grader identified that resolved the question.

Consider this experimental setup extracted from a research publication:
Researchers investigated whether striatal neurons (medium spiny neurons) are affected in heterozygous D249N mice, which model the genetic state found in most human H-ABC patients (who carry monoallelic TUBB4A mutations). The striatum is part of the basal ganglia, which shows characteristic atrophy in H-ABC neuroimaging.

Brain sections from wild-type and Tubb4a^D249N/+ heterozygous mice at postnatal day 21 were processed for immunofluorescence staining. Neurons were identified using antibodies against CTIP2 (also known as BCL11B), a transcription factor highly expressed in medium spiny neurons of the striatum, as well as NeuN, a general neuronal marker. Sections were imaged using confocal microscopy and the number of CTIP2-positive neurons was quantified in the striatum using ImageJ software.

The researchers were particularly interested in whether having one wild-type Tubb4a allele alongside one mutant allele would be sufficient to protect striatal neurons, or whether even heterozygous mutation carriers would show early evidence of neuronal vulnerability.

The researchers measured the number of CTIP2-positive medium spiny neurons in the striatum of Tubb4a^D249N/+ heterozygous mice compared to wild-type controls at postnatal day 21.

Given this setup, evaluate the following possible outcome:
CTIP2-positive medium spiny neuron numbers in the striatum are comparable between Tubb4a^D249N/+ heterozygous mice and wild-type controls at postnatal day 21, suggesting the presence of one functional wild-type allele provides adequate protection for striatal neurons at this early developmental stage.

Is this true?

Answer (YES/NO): YES